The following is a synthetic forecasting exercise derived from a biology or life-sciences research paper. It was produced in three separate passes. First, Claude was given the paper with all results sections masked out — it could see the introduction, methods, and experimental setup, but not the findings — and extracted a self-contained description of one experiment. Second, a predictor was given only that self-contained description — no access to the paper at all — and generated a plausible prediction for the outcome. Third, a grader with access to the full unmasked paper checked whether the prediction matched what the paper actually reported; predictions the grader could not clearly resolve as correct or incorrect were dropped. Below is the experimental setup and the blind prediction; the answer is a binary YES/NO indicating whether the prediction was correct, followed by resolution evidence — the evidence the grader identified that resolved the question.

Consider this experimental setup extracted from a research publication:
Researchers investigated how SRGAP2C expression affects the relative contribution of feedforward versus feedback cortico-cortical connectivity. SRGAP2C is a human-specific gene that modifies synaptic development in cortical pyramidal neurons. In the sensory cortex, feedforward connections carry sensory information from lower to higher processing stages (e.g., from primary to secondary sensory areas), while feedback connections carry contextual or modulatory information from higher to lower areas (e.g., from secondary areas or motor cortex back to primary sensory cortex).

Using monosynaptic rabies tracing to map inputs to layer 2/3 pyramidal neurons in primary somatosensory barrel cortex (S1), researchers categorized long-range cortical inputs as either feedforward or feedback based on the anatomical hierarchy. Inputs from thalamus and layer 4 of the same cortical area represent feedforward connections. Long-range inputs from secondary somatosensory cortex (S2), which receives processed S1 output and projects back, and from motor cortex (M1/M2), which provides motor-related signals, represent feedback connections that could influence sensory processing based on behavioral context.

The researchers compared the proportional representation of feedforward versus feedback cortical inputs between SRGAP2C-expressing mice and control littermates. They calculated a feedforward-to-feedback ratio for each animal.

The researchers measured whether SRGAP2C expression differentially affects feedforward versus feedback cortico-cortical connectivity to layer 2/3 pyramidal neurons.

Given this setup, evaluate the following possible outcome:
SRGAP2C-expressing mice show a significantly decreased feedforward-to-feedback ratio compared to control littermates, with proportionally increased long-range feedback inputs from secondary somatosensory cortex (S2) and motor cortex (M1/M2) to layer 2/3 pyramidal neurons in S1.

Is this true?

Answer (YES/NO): YES